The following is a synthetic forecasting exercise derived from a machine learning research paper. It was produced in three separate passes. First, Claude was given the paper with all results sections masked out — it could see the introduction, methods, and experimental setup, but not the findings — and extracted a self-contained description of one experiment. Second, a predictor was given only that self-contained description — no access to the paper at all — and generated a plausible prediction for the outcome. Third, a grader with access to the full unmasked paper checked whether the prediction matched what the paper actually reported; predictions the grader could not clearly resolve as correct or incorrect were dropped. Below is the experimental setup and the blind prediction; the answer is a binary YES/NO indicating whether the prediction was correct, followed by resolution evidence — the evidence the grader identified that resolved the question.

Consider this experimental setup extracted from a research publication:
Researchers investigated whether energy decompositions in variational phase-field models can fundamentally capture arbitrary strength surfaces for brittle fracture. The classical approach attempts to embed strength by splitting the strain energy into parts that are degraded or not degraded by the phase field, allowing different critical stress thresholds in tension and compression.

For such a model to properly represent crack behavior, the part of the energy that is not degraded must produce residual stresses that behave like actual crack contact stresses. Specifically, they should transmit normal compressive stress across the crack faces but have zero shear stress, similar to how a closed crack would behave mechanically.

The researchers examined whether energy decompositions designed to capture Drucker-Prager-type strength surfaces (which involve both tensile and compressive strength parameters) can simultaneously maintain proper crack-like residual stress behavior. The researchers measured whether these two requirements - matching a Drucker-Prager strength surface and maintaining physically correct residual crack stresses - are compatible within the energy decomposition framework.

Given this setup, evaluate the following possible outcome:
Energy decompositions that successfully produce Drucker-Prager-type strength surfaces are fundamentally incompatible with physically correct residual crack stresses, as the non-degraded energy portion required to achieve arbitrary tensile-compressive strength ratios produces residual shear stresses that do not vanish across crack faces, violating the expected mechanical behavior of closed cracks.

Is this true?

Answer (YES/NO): YES